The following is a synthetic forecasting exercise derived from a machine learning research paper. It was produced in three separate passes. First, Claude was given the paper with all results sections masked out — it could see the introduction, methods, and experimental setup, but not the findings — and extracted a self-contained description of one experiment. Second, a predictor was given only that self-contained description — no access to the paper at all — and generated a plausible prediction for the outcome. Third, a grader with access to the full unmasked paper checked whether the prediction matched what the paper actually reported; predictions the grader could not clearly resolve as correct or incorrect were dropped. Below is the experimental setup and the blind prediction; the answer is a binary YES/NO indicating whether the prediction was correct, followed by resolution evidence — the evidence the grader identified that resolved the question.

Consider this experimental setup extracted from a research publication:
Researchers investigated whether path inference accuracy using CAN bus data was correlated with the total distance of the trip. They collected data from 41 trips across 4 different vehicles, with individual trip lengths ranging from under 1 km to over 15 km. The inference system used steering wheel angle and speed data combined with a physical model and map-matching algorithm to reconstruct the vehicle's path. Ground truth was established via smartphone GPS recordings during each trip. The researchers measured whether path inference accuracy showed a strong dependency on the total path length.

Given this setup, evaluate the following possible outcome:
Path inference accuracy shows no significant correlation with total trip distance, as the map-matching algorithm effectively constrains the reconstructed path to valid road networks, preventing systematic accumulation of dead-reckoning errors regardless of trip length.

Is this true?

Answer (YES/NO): YES